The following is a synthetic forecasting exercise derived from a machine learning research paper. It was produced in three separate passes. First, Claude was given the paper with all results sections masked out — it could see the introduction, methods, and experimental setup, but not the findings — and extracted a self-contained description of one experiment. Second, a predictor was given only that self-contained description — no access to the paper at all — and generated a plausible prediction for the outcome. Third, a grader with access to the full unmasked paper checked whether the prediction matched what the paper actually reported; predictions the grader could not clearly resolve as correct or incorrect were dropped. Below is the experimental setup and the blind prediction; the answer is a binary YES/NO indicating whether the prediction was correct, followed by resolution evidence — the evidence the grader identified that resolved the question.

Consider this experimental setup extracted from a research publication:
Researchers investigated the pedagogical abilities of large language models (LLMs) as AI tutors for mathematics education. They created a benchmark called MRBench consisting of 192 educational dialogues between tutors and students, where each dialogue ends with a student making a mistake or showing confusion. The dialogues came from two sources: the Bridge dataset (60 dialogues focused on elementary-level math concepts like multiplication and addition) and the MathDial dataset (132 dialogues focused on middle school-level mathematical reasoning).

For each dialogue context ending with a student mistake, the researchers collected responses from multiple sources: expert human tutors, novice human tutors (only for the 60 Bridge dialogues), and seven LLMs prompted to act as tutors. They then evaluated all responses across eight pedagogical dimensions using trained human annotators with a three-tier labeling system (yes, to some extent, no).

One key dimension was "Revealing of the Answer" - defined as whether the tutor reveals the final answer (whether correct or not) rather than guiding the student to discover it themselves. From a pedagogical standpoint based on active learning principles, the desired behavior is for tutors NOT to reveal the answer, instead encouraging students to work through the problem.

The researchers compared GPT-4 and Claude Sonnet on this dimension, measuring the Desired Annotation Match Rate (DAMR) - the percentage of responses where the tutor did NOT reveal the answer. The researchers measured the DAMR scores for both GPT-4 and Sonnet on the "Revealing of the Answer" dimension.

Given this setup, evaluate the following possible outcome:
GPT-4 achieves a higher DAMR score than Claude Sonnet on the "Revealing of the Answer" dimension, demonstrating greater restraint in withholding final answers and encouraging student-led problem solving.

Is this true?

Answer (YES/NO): NO